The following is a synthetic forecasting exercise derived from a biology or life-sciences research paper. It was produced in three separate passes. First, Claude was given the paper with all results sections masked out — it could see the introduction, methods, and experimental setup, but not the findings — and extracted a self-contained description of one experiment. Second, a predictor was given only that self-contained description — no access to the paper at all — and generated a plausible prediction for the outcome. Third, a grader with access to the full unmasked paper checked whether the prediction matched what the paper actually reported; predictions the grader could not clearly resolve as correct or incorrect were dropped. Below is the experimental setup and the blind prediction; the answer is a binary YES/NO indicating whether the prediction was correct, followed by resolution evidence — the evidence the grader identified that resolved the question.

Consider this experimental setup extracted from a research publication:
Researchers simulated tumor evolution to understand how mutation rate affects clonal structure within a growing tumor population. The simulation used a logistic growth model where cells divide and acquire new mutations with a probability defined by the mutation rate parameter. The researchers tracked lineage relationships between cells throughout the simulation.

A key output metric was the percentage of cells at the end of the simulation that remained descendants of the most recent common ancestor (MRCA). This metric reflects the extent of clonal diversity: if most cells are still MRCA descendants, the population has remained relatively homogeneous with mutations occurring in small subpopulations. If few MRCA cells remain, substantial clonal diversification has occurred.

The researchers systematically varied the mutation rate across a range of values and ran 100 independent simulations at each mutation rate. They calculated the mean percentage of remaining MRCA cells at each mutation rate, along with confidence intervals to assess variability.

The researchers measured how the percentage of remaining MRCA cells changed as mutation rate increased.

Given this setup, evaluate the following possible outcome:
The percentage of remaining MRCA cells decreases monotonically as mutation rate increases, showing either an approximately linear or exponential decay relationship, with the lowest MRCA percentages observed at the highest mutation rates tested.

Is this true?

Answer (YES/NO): YES